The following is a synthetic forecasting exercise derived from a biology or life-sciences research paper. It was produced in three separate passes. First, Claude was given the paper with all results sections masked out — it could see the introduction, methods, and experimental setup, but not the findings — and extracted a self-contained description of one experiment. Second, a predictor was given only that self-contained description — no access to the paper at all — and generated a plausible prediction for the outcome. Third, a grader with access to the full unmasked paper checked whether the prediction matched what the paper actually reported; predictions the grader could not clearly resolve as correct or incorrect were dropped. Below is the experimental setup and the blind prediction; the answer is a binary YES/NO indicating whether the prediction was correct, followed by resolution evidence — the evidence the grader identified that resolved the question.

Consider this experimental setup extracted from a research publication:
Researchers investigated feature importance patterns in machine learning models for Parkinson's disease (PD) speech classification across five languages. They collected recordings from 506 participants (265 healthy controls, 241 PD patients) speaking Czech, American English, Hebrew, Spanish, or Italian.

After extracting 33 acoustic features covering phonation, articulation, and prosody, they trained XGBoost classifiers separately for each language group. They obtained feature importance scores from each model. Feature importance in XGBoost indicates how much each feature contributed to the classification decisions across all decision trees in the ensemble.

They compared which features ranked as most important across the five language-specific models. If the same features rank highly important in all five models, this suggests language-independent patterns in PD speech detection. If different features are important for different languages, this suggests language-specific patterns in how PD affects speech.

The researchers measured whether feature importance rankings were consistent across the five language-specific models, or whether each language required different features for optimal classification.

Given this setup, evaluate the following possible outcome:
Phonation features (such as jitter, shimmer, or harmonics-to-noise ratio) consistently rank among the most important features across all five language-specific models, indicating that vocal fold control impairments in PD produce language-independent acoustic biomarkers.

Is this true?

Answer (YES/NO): NO